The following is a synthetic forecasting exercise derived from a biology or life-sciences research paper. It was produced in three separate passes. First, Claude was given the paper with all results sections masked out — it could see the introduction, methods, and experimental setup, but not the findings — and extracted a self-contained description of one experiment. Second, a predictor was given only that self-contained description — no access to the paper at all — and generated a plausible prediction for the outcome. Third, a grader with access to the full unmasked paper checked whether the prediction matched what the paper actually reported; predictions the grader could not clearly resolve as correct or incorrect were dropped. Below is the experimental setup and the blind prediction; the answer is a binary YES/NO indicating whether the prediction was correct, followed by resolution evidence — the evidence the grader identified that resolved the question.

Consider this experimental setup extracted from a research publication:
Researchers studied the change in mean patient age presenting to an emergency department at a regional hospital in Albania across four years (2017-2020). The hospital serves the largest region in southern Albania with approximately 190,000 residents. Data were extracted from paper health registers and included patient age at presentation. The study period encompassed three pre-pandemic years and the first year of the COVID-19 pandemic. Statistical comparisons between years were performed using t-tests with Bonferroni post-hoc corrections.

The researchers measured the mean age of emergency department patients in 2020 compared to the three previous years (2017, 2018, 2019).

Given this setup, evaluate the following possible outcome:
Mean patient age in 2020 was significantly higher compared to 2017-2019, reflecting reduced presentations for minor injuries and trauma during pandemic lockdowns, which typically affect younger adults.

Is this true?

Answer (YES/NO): NO